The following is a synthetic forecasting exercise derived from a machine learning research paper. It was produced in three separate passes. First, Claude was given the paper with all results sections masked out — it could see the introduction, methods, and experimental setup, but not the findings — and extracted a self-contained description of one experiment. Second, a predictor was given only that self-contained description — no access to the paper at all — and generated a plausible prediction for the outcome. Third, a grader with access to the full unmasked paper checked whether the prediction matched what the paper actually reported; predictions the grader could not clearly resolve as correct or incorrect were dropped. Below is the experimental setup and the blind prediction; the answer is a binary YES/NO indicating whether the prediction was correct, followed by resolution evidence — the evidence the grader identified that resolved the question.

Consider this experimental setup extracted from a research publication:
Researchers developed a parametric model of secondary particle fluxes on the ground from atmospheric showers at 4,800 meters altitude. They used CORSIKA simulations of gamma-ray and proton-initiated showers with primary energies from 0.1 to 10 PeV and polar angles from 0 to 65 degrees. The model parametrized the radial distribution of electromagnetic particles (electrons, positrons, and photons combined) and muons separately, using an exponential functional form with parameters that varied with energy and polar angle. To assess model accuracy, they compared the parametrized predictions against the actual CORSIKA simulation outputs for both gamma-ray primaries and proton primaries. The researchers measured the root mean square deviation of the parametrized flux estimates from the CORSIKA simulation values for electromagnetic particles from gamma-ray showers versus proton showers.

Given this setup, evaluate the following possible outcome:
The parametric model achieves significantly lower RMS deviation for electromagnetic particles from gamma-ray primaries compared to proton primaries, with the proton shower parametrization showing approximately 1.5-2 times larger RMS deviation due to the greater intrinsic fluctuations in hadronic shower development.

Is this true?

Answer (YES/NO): NO